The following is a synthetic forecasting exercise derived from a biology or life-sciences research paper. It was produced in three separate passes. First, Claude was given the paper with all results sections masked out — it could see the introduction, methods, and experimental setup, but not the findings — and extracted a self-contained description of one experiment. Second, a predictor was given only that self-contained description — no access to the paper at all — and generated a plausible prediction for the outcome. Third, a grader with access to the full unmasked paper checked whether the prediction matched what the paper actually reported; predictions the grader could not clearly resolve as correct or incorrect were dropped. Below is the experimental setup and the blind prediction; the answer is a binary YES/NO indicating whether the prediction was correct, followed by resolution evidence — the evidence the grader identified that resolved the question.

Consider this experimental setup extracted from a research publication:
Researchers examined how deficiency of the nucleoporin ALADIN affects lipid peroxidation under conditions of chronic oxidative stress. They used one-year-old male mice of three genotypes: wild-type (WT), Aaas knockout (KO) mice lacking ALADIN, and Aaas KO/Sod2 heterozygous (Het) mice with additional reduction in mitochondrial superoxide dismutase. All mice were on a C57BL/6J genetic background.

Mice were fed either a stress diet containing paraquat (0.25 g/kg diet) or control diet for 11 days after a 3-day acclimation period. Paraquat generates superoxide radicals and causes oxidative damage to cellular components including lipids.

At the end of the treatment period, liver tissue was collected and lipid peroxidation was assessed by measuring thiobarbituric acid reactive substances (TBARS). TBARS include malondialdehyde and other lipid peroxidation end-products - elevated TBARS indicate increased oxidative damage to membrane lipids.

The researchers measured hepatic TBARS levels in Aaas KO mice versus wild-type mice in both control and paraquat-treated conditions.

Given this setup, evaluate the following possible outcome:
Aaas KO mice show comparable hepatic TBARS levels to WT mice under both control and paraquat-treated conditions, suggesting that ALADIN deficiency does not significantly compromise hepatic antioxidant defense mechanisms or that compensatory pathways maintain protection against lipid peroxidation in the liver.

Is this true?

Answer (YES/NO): YES